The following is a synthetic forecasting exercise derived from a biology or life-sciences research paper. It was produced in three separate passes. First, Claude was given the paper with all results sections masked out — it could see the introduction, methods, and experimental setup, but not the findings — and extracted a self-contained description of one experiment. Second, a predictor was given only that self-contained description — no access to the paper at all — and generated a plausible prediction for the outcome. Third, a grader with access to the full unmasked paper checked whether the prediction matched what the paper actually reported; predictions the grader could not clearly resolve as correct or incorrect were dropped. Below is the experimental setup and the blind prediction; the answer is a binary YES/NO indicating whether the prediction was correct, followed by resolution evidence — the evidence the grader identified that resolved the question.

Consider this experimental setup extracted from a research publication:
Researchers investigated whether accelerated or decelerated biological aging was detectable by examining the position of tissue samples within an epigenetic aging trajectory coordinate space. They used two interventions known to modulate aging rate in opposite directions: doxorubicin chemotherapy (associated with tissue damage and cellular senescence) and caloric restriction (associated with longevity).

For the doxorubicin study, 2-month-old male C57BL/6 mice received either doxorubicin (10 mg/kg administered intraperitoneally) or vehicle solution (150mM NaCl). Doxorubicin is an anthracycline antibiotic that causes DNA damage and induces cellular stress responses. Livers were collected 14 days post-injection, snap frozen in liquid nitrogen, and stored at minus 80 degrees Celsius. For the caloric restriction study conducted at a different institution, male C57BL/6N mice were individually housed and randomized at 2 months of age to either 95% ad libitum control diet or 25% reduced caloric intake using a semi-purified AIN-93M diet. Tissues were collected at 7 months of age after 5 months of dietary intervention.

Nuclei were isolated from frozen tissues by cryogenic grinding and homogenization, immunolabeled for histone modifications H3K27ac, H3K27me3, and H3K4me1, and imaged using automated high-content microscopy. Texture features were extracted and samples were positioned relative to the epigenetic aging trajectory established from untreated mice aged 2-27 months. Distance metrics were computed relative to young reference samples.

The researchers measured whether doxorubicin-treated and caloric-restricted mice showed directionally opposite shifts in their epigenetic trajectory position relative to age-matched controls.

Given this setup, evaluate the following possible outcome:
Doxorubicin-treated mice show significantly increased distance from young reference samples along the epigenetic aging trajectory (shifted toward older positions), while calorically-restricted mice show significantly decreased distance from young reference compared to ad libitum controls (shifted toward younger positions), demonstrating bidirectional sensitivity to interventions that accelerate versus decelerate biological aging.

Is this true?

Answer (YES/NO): YES